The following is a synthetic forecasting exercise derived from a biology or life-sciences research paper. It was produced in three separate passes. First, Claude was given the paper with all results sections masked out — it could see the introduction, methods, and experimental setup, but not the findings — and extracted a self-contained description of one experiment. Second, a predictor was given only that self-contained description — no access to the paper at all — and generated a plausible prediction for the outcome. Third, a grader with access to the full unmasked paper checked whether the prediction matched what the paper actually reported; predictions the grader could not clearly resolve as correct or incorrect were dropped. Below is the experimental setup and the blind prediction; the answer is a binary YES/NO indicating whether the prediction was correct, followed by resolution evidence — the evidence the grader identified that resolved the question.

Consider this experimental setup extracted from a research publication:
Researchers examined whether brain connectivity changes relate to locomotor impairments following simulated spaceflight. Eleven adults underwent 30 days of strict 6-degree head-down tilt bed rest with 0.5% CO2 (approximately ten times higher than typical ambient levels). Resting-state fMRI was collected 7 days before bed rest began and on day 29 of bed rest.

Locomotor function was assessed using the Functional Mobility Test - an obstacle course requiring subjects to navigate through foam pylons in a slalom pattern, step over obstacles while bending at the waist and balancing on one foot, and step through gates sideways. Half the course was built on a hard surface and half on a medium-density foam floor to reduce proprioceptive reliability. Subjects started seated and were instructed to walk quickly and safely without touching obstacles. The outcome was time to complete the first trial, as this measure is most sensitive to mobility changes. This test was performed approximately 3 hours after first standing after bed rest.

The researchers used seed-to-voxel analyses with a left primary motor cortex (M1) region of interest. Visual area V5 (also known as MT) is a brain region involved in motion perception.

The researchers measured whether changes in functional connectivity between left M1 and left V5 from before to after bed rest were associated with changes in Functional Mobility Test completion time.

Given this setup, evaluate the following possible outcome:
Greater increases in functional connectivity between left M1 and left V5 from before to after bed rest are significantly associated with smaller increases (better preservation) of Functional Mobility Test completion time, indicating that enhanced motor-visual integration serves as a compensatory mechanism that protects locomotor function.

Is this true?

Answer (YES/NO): NO